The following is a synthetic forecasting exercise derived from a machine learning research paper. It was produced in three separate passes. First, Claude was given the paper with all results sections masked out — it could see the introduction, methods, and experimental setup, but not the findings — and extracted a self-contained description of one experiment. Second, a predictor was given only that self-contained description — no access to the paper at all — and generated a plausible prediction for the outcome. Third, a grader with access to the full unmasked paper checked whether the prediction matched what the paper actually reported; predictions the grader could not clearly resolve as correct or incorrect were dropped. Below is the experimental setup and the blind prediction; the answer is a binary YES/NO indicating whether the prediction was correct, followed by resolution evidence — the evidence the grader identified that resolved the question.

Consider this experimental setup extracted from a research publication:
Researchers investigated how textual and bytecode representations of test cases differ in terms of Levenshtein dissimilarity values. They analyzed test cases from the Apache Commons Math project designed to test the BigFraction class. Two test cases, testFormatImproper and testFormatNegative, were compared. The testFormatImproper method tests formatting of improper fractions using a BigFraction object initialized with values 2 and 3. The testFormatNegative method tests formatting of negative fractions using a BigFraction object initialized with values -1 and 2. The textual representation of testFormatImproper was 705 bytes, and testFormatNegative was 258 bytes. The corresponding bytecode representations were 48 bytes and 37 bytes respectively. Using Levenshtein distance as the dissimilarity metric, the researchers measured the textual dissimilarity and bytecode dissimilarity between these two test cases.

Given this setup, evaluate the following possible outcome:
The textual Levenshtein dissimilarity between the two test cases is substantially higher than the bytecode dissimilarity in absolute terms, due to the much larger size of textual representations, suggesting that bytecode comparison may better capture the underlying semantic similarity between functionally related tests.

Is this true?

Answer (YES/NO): YES